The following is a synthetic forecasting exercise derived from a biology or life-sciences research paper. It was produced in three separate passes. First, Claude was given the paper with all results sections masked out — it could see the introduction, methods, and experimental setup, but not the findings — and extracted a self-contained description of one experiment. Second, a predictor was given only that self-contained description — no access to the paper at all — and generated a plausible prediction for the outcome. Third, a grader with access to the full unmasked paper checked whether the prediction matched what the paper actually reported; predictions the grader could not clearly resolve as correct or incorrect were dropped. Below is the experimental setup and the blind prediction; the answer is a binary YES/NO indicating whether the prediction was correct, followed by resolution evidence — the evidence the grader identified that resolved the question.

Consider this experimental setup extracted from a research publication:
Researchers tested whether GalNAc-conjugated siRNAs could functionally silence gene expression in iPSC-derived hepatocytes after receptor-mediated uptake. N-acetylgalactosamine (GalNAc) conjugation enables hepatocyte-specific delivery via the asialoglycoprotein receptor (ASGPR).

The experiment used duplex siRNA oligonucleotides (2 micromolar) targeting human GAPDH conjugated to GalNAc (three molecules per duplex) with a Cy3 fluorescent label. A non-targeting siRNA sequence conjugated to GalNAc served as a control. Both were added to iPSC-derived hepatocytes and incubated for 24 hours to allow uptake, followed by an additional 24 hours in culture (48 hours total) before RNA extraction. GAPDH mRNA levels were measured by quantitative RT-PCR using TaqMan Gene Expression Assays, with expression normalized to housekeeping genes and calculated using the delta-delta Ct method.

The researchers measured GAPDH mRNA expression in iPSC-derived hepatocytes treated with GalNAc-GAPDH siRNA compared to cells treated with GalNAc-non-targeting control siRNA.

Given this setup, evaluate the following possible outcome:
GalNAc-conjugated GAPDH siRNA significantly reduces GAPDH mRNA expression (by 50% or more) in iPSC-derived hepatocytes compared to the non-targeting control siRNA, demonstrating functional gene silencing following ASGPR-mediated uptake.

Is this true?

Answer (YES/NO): YES